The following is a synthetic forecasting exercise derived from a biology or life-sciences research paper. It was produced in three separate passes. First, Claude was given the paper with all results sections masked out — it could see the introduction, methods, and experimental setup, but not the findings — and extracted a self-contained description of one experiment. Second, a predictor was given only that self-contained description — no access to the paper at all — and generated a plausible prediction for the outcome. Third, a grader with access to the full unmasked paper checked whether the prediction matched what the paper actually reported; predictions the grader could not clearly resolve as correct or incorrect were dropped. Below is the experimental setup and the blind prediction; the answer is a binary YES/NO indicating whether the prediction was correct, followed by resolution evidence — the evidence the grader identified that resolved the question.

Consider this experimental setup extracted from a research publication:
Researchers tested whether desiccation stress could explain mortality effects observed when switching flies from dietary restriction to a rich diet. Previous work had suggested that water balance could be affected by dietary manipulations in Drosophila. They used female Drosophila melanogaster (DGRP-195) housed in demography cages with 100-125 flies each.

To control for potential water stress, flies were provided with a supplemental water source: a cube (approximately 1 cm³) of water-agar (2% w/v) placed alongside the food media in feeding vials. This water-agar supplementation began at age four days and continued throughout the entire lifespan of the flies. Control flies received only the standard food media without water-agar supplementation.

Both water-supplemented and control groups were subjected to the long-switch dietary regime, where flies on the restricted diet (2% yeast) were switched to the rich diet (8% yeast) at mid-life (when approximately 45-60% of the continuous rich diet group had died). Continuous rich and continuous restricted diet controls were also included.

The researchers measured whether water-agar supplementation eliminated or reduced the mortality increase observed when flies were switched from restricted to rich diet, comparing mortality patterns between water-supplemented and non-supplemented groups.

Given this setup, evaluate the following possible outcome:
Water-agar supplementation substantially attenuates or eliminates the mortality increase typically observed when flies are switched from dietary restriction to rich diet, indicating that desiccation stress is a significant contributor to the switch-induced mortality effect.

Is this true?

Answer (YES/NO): NO